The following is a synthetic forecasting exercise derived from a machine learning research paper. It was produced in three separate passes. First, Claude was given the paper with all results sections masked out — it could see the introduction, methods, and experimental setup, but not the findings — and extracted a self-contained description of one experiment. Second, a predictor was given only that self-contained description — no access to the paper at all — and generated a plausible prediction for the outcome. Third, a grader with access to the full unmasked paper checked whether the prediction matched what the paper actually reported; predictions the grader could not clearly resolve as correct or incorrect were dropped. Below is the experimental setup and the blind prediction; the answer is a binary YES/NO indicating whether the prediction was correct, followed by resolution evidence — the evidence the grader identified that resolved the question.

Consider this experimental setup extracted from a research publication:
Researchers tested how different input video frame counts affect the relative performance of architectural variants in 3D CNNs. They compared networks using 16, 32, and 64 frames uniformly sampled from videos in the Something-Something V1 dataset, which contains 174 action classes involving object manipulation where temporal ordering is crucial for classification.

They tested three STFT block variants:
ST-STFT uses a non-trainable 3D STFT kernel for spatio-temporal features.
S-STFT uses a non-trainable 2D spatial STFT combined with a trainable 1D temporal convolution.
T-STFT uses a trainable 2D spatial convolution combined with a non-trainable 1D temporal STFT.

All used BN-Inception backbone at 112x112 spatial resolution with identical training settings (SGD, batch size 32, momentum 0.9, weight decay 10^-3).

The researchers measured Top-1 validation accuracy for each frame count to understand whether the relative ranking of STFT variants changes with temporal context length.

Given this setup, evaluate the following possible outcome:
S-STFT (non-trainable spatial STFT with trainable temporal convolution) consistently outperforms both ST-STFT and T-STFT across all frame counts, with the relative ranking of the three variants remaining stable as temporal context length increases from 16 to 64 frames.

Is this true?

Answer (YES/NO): NO